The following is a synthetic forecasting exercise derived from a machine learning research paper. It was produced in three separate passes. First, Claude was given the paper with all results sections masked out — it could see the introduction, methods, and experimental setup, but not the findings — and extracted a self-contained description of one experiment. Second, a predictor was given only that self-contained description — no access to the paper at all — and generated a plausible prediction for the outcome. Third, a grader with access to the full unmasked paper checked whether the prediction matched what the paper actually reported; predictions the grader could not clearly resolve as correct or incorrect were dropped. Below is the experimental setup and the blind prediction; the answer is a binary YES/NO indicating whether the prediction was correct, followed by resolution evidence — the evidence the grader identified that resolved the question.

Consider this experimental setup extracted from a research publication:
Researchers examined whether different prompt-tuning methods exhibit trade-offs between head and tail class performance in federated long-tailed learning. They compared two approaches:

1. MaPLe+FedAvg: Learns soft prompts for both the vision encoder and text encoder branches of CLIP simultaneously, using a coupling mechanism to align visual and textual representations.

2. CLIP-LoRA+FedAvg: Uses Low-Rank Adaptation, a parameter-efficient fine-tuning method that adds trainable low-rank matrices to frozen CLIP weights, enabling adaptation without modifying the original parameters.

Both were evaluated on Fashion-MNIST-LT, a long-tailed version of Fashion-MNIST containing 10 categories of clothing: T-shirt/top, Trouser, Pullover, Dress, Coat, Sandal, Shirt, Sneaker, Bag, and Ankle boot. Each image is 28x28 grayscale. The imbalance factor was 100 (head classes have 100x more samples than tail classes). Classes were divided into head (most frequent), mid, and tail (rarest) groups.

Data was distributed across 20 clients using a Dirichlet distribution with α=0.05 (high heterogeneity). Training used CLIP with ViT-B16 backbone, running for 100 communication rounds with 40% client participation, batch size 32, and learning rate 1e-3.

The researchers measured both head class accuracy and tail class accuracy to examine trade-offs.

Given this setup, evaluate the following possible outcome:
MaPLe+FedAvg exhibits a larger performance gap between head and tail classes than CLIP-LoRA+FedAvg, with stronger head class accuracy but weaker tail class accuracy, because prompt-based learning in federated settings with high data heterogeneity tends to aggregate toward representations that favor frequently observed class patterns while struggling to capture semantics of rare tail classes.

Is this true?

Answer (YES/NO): NO